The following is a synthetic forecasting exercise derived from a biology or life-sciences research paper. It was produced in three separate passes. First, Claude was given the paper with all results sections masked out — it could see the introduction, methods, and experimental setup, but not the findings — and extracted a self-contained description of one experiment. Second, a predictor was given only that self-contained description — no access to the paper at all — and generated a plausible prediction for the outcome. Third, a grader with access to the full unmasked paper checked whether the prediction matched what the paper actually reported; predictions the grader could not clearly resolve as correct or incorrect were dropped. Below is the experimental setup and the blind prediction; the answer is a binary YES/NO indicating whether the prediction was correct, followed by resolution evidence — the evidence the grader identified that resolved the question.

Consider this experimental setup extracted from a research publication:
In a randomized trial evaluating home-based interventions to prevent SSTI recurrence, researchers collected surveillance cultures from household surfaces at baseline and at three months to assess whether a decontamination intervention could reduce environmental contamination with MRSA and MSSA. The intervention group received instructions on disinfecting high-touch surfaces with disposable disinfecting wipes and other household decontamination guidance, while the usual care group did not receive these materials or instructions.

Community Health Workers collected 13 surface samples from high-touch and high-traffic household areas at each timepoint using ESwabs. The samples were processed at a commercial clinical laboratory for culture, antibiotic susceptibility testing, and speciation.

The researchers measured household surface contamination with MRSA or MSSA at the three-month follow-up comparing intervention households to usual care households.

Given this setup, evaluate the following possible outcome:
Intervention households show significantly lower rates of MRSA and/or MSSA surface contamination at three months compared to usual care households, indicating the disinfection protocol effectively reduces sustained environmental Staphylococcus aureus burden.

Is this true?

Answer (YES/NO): NO